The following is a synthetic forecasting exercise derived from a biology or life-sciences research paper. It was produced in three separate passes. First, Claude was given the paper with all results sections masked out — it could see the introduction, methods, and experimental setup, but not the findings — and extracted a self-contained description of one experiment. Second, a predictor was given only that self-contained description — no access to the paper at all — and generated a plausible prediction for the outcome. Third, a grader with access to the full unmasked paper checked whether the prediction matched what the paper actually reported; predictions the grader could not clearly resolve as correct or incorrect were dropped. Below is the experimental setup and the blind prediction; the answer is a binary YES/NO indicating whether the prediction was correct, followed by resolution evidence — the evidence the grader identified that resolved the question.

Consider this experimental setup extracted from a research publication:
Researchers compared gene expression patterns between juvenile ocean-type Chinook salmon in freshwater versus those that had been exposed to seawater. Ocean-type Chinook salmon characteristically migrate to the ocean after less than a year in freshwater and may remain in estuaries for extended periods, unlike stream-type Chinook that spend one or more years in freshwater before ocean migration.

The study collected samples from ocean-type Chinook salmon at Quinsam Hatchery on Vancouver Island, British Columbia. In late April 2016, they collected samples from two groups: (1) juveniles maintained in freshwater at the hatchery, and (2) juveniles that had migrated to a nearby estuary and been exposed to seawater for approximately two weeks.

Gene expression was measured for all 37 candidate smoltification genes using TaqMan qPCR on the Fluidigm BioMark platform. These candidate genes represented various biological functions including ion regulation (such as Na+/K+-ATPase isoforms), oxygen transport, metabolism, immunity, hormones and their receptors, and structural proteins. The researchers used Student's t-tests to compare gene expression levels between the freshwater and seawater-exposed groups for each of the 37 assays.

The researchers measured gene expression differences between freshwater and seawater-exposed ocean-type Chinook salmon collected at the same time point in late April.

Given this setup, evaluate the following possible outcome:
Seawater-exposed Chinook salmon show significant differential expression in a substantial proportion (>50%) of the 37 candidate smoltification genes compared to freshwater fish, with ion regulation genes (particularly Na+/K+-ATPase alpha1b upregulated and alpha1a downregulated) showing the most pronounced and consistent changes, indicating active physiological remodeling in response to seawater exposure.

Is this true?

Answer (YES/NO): NO